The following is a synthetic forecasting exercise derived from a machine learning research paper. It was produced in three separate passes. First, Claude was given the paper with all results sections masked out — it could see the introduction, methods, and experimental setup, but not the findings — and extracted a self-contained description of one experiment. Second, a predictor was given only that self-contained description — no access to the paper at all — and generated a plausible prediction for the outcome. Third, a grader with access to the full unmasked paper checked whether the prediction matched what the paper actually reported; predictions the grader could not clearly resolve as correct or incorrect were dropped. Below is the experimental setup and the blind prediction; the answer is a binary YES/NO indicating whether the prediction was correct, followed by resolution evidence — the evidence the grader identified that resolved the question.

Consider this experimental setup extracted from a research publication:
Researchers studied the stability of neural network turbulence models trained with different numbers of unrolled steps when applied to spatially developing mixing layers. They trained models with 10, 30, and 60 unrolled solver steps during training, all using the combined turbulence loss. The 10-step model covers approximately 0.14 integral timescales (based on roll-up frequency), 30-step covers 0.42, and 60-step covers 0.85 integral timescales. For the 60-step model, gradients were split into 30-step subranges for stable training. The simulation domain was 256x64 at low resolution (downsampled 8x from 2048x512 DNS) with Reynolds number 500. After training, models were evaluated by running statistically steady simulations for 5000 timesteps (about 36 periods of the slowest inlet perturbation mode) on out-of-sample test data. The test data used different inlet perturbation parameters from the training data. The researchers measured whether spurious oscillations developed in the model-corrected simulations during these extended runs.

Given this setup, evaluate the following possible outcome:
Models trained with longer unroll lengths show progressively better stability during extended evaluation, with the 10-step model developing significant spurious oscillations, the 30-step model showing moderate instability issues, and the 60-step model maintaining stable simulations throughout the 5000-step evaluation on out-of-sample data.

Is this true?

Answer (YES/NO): NO